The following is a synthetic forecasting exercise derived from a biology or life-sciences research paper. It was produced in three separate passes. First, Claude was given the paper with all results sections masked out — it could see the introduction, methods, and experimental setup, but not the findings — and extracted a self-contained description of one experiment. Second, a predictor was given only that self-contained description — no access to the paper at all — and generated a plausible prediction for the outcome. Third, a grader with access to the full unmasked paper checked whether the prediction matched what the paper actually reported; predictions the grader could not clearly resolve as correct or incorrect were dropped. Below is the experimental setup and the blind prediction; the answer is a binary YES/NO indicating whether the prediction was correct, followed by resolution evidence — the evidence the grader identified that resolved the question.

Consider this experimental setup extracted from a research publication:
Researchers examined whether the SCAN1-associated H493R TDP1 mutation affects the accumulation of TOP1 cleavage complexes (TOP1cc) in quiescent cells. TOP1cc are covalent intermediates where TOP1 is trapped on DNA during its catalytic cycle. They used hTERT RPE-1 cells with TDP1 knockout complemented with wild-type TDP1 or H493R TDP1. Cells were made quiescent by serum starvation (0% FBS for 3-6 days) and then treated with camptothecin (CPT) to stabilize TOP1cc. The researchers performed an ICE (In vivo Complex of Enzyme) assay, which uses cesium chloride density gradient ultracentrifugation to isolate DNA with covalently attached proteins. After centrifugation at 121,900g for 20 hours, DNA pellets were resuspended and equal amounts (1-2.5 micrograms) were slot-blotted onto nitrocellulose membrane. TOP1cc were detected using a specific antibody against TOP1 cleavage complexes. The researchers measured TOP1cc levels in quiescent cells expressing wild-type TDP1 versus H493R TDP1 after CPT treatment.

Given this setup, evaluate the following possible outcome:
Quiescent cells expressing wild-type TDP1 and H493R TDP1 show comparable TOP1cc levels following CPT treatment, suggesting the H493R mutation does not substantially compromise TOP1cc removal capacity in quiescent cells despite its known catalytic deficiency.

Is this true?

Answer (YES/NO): NO